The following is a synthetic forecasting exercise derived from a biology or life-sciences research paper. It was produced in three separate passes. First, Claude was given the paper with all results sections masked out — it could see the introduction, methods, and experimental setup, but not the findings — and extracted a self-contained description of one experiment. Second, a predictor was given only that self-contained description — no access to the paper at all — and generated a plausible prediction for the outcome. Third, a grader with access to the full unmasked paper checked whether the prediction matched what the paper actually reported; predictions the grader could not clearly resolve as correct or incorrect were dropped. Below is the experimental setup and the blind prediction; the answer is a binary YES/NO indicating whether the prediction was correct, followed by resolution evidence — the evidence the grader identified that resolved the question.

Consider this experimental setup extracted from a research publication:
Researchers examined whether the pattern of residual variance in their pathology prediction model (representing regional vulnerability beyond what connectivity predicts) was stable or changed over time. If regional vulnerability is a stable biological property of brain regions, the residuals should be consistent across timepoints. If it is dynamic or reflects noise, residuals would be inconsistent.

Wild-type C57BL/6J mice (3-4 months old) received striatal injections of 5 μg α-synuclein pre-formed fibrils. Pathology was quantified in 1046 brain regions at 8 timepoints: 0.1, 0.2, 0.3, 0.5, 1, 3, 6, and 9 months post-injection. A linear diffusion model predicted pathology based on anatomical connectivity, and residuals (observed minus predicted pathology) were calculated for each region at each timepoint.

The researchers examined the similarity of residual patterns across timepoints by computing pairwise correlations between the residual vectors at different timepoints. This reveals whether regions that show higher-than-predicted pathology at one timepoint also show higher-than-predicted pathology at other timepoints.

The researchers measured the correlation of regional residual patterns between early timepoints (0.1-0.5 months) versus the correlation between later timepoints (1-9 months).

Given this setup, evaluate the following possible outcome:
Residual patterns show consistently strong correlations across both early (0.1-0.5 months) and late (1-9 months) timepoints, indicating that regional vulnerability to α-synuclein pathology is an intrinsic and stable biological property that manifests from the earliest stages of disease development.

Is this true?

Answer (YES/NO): NO